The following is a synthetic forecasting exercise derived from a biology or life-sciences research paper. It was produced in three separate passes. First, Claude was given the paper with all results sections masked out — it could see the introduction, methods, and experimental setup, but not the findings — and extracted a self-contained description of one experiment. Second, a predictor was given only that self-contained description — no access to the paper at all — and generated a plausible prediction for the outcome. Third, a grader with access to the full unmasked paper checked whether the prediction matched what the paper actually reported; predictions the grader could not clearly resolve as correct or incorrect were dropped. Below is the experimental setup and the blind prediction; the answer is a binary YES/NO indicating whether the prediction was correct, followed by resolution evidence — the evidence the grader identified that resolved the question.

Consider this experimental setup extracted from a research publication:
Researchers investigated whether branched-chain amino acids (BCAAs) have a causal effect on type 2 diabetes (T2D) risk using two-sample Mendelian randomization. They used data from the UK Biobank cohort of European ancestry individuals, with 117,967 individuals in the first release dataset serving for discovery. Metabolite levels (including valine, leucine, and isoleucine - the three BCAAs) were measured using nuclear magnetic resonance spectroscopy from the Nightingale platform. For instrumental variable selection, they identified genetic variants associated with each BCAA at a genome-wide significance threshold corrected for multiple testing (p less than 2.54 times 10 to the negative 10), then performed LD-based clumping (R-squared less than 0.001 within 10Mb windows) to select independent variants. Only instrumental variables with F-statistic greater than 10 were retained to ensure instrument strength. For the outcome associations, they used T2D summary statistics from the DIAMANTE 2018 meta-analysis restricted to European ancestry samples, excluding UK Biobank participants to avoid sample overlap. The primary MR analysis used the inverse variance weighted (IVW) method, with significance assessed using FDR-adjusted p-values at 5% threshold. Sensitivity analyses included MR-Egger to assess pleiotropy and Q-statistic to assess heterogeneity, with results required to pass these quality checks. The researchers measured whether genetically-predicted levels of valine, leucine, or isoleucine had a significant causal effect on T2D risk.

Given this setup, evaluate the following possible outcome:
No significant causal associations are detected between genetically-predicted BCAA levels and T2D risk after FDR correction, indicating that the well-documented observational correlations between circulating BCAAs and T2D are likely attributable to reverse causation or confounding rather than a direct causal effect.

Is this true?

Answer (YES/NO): YES